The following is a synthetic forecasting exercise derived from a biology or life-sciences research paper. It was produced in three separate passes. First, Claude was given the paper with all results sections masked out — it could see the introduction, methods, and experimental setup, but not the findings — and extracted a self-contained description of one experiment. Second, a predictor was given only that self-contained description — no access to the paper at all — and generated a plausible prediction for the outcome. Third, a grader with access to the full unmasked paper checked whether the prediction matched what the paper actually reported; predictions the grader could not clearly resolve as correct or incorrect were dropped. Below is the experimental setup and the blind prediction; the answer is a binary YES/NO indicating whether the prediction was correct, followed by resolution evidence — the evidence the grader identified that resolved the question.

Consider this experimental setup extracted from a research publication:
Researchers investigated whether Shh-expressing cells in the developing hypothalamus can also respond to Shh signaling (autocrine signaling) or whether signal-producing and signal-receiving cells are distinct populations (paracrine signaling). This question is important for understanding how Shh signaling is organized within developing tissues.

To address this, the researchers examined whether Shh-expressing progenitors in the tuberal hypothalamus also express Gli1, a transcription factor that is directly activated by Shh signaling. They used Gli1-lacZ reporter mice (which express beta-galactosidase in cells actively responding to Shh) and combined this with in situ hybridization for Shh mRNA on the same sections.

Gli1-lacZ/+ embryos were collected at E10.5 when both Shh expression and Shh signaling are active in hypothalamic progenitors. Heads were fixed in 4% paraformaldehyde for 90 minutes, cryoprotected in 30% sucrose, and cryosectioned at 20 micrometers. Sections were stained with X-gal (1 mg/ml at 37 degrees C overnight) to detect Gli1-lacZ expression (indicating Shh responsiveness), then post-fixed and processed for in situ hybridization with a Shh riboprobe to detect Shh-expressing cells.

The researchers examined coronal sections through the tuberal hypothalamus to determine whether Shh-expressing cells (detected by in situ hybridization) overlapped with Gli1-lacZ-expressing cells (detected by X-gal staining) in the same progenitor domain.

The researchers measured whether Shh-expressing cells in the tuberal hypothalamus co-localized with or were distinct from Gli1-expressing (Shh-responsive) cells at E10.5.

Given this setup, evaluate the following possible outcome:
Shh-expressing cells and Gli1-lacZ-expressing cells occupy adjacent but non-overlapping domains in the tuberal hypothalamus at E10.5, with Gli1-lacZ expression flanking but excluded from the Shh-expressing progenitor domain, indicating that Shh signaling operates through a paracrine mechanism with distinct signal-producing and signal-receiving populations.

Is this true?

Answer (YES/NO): NO